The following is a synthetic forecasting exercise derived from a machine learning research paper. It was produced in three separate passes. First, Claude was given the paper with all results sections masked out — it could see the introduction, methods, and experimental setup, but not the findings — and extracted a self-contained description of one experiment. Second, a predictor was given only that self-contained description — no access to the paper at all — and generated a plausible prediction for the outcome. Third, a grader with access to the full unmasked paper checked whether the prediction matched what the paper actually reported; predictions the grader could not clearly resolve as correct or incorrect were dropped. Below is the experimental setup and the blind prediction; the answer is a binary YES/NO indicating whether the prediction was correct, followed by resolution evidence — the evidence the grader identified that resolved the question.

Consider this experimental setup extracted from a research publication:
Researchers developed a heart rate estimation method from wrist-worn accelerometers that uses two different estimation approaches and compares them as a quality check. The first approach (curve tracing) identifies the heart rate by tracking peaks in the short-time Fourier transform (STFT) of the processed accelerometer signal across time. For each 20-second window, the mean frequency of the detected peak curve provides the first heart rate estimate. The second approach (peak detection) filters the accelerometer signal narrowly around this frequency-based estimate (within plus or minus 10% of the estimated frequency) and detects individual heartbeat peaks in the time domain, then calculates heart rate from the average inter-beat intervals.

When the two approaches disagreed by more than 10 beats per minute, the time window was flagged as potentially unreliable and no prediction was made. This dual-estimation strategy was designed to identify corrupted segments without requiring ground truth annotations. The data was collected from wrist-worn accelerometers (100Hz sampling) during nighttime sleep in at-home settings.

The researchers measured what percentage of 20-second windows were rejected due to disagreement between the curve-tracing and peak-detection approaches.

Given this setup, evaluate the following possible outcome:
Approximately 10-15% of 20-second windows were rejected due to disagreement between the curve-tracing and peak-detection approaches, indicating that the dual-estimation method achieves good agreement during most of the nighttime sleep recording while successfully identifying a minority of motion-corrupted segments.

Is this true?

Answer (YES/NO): NO